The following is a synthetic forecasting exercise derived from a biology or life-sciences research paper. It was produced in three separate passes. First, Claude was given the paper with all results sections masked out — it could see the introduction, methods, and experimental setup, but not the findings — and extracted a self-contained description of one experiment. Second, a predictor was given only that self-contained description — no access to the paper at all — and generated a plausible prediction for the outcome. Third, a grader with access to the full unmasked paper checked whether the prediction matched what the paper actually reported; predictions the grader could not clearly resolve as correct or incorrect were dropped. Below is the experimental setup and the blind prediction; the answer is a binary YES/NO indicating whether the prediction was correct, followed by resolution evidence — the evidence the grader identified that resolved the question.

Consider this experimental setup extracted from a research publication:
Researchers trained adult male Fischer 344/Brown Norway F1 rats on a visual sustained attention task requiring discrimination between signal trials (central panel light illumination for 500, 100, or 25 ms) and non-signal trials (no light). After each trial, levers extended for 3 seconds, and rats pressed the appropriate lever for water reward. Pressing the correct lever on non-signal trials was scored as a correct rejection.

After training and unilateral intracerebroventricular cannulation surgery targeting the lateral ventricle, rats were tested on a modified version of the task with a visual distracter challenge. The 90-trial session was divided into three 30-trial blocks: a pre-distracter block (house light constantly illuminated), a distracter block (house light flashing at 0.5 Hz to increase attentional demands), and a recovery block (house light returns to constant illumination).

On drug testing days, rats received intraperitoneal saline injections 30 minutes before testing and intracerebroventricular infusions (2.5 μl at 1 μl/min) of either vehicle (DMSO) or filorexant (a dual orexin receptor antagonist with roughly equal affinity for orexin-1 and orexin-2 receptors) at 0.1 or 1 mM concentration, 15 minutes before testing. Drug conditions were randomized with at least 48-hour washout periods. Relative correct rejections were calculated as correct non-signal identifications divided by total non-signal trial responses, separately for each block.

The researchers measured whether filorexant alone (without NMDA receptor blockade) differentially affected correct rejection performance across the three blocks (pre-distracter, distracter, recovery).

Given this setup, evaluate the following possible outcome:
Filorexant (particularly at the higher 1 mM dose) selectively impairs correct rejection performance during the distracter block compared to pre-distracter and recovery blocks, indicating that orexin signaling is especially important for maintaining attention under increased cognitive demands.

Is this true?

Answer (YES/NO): NO